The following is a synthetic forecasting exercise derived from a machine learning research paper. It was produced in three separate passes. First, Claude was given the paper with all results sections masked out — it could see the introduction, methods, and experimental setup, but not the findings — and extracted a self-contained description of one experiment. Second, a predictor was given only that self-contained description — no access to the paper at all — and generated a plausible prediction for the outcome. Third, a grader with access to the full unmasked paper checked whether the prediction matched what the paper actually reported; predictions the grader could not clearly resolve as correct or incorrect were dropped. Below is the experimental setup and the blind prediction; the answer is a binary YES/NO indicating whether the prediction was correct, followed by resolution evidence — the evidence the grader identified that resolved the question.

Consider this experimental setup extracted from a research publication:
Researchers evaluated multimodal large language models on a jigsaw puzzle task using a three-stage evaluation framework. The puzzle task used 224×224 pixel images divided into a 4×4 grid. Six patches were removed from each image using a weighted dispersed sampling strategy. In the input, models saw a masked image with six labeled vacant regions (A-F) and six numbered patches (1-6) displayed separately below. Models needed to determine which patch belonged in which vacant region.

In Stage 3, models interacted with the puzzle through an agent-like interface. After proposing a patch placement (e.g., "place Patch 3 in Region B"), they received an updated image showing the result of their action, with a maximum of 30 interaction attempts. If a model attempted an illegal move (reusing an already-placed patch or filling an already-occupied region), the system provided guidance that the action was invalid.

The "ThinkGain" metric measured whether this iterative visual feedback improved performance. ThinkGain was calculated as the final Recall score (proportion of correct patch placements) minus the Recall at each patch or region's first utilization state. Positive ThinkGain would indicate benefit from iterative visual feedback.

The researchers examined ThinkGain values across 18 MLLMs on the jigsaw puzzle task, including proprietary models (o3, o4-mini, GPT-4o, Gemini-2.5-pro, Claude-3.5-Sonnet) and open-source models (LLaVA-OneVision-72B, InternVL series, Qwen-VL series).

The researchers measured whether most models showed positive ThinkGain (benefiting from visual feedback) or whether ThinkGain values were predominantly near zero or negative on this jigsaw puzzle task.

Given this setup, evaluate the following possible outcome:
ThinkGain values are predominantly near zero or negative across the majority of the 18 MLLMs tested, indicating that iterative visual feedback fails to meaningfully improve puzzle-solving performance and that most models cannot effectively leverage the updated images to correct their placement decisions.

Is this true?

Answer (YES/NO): YES